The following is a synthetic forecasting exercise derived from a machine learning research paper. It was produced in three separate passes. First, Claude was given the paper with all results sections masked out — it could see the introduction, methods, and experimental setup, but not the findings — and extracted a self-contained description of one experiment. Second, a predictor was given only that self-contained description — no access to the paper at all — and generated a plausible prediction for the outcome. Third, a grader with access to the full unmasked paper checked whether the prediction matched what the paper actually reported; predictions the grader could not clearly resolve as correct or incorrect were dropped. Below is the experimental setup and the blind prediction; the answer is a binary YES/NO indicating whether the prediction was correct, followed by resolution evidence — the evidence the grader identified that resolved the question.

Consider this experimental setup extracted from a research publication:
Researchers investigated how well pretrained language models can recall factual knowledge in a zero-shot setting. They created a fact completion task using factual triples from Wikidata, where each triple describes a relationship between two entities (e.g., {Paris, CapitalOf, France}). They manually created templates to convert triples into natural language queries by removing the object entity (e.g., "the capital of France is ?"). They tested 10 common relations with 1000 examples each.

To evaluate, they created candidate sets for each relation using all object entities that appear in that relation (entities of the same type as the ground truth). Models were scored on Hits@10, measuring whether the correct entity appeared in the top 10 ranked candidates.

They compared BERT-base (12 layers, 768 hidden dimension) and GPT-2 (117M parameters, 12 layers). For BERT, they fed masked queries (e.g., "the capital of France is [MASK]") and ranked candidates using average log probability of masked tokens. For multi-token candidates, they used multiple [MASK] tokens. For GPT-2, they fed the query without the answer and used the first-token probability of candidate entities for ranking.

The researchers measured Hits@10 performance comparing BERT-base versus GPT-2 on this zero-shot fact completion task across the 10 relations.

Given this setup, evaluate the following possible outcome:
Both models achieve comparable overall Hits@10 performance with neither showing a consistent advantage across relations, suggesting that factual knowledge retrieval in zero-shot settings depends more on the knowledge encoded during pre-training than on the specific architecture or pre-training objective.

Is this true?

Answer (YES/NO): NO